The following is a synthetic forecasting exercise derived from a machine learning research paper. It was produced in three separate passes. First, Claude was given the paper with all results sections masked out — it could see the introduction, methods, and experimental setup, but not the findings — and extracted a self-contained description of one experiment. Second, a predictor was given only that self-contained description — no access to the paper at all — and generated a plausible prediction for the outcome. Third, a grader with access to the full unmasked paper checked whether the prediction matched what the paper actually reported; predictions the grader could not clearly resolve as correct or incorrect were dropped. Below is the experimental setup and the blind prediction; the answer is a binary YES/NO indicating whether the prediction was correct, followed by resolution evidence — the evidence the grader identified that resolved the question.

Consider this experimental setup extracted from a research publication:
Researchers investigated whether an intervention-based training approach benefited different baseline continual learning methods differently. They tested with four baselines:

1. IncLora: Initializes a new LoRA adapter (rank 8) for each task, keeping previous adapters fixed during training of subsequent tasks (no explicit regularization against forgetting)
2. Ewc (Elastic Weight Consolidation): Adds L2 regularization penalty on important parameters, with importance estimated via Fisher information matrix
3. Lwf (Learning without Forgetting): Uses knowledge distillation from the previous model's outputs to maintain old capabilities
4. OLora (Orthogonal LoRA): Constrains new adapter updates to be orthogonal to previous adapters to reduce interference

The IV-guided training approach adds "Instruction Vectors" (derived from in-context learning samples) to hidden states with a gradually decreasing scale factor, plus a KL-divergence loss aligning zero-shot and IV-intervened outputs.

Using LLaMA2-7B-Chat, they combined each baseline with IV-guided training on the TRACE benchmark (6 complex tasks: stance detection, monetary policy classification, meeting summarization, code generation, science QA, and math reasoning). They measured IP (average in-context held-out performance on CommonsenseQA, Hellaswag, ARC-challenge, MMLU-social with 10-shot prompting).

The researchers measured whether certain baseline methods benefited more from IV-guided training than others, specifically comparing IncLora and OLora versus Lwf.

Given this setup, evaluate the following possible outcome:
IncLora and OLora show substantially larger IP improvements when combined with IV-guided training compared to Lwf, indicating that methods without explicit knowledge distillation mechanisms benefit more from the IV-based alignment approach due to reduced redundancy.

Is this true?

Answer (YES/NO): YES